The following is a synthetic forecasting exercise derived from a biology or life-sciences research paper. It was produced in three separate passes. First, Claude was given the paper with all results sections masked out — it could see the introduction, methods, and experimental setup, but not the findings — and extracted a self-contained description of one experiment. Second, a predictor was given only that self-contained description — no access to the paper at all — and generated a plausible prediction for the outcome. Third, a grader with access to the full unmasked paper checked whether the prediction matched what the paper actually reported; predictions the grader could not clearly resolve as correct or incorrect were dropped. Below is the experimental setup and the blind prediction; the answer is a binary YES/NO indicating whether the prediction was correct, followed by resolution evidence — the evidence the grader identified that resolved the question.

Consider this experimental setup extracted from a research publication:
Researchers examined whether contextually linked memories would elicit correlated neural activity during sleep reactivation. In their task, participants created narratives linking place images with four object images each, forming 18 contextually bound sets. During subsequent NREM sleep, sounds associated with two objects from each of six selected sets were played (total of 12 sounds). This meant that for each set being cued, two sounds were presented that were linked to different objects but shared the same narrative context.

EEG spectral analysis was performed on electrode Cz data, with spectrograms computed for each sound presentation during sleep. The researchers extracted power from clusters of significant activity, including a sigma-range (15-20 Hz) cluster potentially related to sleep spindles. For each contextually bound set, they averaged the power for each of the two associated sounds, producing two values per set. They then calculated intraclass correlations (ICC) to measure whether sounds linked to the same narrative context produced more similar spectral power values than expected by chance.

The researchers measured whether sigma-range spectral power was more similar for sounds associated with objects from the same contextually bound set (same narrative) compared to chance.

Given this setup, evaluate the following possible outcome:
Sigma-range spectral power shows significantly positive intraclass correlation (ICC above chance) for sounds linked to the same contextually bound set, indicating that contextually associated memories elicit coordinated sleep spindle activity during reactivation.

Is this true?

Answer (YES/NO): YES